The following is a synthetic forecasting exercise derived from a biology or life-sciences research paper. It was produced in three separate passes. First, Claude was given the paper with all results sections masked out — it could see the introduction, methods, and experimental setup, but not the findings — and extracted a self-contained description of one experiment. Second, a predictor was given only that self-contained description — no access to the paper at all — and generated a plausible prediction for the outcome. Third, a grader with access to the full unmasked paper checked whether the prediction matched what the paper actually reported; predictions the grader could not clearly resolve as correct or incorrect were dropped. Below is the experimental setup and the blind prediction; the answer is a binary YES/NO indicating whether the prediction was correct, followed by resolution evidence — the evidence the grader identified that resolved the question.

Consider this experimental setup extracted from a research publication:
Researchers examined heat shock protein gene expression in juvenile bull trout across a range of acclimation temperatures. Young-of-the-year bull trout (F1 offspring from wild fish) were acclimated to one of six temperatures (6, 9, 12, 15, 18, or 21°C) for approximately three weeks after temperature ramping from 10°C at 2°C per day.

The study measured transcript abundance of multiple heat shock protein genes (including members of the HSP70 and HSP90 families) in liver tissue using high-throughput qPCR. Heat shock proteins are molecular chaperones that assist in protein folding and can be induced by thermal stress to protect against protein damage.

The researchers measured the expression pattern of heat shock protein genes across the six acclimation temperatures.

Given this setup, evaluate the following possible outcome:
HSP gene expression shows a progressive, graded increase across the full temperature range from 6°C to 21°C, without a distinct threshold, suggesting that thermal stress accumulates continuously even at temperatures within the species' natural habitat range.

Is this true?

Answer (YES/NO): NO